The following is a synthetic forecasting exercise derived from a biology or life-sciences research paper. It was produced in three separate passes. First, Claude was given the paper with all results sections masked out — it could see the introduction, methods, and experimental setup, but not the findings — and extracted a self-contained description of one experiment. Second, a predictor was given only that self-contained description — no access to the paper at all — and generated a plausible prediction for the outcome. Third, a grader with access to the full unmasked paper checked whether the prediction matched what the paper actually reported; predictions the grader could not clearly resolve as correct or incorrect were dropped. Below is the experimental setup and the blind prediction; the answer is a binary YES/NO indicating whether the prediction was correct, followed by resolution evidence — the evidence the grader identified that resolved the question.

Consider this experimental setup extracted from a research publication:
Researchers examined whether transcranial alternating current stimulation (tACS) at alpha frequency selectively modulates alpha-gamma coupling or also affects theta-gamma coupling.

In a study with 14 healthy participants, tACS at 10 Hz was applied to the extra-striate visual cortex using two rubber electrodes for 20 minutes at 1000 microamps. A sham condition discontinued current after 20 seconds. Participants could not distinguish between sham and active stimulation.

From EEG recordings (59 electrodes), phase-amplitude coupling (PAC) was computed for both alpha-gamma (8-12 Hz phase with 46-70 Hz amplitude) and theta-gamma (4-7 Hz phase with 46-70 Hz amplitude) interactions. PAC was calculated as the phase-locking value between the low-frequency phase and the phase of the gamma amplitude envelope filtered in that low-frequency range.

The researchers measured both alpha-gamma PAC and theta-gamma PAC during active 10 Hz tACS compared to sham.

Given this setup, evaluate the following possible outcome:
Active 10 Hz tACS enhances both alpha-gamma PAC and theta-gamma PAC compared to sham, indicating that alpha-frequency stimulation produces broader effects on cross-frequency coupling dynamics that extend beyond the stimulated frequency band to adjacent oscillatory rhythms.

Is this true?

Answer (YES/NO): NO